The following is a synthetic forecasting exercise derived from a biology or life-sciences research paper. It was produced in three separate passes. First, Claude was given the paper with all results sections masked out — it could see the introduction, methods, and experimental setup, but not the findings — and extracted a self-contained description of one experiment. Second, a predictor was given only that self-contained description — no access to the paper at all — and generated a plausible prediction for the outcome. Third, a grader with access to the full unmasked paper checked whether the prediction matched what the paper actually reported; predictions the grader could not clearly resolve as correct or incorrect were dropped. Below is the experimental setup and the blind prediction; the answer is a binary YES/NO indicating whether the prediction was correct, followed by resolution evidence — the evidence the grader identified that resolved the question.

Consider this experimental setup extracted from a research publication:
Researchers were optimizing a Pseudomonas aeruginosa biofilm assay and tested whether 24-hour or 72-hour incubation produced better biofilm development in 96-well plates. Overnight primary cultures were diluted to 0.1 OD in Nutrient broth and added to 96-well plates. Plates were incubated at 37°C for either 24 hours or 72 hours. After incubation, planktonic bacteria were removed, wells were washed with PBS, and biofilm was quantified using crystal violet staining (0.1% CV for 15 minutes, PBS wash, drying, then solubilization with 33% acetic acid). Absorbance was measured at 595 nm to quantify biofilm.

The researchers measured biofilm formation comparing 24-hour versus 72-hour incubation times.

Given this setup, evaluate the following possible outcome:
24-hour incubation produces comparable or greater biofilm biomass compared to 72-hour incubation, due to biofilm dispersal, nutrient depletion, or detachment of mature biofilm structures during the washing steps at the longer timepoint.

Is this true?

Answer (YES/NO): NO